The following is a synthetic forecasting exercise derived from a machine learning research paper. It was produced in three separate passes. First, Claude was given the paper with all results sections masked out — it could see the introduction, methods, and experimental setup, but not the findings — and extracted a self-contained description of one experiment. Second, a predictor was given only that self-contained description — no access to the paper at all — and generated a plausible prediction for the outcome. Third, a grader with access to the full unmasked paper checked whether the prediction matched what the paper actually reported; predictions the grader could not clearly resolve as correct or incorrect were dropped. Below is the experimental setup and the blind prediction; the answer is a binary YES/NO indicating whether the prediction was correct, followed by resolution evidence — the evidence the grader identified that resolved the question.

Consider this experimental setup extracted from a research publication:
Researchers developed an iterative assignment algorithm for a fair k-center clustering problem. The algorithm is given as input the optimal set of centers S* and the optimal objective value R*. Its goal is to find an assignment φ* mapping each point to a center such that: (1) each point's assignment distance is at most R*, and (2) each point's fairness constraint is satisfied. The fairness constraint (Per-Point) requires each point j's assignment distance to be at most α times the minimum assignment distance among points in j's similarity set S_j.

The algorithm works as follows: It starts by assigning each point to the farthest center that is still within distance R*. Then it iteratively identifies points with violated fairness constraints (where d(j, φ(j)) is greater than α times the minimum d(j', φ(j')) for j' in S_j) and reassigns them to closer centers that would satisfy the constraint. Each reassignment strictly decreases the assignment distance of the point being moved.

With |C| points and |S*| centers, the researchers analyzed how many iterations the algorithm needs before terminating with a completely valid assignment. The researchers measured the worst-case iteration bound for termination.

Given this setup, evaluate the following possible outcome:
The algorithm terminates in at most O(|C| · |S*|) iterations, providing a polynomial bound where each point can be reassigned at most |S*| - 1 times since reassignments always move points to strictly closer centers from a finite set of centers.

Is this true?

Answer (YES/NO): YES